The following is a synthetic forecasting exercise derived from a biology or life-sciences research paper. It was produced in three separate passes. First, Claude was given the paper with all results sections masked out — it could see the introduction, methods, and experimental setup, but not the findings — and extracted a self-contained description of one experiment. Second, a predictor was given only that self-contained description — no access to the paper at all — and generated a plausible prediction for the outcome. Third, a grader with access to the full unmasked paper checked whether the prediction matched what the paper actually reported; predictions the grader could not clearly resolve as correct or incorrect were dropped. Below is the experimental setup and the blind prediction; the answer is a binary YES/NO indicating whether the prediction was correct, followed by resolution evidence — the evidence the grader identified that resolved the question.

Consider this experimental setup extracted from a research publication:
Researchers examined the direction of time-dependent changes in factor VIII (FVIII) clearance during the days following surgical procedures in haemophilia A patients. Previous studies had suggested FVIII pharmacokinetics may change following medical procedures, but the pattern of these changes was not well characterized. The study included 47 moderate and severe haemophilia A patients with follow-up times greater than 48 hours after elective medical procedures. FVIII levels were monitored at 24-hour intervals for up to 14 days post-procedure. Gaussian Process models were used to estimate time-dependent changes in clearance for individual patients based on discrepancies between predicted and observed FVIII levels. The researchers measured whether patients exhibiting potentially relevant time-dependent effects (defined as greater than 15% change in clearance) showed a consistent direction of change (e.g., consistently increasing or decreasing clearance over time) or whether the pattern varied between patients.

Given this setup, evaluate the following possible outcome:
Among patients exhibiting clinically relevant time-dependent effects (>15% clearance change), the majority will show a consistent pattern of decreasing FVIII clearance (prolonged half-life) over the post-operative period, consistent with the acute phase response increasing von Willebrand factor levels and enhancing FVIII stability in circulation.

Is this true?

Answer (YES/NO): NO